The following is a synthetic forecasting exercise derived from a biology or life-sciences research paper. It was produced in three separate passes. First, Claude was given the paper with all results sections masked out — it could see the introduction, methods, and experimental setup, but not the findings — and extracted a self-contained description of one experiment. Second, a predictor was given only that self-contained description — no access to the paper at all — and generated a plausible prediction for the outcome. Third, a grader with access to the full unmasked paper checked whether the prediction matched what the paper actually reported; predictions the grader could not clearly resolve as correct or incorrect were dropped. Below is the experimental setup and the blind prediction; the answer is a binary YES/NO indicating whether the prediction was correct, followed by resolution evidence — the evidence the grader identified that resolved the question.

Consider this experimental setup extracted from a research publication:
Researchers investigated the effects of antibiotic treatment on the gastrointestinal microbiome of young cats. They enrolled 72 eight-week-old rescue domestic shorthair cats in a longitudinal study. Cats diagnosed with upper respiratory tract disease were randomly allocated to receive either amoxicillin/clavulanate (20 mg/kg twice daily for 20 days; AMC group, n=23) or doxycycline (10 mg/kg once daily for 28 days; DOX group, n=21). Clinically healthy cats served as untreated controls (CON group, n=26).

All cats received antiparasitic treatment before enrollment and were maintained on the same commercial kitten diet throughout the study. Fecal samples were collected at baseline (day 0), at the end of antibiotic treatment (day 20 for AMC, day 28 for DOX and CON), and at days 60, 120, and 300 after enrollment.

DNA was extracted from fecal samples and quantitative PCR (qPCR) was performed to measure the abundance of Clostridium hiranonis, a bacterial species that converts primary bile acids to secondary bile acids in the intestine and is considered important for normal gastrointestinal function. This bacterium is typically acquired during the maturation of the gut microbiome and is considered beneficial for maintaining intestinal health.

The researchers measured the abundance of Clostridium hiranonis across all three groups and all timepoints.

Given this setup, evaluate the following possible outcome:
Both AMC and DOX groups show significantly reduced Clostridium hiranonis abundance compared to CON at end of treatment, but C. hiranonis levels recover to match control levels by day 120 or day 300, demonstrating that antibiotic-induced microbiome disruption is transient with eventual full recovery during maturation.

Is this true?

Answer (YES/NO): NO